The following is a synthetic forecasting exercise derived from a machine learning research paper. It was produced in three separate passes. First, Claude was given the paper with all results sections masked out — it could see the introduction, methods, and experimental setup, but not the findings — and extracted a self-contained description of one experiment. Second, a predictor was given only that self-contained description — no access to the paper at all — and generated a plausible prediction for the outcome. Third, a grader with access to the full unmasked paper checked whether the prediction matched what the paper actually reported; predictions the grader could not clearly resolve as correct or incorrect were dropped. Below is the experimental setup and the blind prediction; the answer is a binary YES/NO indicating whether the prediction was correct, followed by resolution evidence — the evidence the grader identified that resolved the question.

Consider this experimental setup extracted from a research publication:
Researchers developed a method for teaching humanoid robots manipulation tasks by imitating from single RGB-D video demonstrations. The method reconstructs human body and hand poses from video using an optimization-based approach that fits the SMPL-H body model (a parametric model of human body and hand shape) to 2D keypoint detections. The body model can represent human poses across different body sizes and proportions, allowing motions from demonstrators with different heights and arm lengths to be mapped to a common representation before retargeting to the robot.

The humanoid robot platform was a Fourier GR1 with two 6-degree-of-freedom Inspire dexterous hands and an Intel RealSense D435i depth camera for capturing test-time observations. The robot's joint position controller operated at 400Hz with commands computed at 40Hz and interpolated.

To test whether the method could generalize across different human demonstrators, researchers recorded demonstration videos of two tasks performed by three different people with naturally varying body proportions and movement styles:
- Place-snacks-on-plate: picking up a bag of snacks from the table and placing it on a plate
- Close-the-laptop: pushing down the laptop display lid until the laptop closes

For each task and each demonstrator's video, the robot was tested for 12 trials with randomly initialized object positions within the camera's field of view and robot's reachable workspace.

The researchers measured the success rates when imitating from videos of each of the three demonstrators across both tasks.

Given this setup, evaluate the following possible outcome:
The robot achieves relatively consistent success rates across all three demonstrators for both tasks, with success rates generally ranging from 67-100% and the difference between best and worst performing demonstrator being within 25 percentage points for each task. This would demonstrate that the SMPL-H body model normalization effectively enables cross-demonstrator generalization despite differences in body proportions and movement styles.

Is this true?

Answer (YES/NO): NO